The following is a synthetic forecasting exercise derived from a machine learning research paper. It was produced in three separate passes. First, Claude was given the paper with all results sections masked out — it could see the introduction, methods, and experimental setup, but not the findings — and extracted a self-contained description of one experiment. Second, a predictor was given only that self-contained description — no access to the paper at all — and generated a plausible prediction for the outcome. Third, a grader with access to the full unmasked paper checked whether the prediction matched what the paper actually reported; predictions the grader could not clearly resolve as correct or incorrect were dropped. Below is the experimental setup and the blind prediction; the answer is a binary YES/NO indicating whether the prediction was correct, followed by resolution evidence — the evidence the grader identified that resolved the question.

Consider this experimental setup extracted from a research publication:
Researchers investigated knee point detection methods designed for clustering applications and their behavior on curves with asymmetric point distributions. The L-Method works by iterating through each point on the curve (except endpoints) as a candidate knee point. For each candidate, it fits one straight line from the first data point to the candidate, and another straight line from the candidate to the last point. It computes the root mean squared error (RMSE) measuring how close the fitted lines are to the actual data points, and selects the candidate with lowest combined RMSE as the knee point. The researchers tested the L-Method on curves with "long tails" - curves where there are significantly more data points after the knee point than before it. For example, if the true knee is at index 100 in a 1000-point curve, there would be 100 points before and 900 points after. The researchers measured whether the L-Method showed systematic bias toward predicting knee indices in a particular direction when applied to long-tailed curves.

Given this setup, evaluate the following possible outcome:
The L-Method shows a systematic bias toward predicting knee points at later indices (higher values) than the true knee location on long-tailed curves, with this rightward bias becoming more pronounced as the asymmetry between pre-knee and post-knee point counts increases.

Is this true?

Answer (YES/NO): YES